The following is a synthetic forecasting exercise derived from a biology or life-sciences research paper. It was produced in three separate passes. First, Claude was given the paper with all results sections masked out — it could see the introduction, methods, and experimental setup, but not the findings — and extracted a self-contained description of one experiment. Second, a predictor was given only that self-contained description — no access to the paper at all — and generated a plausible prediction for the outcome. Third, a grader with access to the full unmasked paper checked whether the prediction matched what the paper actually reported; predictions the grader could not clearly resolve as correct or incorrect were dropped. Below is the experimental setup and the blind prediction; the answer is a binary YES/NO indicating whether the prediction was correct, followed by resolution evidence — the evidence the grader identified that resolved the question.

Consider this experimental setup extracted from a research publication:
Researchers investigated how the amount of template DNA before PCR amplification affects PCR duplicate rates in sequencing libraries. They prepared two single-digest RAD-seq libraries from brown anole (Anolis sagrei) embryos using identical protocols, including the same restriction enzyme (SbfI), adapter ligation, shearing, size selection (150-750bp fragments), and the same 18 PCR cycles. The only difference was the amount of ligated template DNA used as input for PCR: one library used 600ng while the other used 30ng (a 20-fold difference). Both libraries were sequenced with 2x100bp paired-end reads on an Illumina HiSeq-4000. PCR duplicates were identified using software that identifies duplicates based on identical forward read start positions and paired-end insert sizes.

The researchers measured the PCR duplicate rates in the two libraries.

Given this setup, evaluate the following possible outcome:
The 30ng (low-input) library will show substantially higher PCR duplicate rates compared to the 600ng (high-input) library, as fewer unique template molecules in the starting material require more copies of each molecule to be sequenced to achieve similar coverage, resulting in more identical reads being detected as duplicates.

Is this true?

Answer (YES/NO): YES